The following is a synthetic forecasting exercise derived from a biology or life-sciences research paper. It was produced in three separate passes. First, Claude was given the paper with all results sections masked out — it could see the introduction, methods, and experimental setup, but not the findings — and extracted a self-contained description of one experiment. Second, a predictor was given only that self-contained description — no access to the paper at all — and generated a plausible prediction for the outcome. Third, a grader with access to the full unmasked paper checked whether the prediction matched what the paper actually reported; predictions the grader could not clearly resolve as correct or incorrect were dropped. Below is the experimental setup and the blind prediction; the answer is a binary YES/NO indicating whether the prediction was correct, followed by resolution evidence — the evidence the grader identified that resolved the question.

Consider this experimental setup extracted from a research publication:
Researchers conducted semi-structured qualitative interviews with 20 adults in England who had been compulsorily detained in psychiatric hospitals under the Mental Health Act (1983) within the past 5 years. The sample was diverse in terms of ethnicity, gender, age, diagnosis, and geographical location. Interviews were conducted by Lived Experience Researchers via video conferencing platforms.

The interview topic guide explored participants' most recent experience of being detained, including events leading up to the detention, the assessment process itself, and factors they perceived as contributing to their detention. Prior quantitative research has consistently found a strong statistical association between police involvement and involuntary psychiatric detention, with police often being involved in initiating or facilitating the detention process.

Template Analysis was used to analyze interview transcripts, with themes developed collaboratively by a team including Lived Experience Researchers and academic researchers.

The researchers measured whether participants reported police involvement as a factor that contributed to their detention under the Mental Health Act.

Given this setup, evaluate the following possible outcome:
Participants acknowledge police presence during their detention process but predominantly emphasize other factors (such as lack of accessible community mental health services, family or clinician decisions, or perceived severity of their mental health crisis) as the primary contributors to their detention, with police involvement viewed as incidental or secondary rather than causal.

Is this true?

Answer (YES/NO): NO